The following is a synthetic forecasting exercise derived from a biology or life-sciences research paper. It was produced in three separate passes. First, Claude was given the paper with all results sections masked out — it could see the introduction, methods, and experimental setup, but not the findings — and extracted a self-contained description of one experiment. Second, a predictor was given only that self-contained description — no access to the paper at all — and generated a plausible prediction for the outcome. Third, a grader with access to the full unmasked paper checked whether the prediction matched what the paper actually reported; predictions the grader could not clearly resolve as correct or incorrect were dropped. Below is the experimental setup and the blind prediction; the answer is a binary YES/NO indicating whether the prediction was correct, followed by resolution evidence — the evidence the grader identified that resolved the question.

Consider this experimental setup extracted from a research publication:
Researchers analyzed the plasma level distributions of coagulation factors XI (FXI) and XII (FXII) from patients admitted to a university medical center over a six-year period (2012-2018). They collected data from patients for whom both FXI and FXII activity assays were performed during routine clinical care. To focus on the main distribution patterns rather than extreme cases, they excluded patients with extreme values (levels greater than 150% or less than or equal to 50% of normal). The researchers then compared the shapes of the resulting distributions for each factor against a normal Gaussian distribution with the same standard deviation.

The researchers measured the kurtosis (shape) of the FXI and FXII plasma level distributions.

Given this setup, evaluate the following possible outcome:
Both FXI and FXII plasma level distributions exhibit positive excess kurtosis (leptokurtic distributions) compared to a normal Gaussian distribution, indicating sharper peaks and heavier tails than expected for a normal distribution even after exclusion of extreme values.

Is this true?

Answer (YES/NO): NO